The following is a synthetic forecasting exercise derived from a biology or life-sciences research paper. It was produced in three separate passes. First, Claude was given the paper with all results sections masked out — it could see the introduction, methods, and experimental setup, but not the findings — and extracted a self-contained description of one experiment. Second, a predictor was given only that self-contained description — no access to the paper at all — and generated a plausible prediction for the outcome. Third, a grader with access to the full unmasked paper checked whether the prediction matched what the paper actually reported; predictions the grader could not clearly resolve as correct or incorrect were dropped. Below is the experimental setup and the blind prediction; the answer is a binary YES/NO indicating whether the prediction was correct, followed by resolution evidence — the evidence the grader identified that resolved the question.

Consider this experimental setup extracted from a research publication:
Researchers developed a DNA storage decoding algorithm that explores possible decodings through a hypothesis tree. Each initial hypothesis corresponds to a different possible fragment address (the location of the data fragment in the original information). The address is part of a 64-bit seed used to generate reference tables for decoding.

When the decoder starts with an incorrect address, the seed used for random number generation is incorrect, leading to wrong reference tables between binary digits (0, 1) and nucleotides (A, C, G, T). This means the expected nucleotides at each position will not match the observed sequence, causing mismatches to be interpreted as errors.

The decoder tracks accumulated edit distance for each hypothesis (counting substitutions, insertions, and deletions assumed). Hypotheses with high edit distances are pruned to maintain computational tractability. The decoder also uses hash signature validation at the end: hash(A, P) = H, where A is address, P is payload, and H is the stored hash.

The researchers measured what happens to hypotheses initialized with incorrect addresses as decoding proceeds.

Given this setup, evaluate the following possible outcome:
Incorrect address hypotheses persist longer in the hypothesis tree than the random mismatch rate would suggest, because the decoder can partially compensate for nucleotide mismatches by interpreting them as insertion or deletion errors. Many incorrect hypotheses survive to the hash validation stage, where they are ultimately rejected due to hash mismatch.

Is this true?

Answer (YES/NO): NO